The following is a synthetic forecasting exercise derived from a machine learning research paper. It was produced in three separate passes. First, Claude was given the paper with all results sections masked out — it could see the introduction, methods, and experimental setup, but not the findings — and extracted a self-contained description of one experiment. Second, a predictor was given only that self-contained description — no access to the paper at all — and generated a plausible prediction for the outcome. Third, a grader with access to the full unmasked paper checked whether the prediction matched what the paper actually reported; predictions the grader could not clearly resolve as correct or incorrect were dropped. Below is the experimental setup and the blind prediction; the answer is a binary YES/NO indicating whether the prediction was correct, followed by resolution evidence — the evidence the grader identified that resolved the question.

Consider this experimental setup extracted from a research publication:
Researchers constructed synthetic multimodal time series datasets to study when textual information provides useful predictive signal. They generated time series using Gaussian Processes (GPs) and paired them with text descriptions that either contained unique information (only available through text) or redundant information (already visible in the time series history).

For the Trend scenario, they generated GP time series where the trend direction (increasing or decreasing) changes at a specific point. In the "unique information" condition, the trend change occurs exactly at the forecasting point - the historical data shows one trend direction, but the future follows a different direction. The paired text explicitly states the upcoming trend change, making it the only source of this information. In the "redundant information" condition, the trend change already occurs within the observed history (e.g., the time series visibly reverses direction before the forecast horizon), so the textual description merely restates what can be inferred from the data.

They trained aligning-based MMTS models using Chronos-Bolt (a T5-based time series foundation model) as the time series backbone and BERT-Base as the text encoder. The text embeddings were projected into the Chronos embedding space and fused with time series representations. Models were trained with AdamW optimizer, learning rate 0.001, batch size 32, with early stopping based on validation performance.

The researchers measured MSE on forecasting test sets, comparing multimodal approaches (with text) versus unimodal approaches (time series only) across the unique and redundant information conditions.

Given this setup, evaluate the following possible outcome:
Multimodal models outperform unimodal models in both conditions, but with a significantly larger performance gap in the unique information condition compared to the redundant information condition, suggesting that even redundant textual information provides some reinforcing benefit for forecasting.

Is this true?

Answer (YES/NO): NO